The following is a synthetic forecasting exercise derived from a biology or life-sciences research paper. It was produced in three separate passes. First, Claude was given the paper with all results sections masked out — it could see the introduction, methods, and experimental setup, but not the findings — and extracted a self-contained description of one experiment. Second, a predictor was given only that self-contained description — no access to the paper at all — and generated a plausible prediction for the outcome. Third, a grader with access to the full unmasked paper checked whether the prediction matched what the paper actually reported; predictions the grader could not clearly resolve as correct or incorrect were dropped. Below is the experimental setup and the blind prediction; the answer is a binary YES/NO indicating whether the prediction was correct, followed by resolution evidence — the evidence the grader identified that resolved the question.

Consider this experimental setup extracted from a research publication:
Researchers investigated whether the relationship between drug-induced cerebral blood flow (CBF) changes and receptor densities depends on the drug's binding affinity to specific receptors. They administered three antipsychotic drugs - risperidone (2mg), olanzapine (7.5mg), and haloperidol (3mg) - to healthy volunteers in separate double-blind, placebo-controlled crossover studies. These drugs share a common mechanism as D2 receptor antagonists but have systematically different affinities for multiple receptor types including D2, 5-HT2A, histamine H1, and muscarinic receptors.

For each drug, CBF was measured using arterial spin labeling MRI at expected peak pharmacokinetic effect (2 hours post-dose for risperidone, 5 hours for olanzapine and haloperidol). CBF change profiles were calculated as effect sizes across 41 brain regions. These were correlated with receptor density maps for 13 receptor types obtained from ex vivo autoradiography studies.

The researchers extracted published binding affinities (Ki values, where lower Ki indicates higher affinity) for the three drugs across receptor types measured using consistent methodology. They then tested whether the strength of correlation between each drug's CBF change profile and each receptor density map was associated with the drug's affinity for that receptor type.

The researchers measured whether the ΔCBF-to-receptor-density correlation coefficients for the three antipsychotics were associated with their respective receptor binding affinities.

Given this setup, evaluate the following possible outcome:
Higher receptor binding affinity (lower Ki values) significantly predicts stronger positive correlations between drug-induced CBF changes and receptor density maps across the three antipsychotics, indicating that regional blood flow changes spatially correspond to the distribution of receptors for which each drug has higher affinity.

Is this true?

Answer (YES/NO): YES